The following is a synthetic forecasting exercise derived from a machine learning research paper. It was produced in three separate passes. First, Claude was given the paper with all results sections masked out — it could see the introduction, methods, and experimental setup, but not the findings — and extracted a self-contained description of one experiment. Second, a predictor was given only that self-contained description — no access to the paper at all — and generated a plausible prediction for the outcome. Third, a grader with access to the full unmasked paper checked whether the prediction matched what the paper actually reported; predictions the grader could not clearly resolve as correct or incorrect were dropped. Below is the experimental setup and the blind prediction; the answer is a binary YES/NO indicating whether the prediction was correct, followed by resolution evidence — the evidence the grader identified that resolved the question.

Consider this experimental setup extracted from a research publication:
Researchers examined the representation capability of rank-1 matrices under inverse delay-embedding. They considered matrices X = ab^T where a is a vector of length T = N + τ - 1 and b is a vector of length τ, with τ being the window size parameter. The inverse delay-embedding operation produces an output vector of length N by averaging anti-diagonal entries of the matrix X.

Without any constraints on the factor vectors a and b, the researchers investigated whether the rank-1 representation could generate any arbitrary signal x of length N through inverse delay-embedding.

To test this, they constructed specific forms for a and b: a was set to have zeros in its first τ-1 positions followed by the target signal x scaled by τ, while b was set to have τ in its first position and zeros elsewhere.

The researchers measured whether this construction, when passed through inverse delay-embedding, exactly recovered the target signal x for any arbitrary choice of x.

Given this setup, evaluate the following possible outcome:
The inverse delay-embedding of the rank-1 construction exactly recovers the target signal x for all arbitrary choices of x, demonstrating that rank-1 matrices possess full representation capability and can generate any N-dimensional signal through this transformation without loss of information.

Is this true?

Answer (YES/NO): YES